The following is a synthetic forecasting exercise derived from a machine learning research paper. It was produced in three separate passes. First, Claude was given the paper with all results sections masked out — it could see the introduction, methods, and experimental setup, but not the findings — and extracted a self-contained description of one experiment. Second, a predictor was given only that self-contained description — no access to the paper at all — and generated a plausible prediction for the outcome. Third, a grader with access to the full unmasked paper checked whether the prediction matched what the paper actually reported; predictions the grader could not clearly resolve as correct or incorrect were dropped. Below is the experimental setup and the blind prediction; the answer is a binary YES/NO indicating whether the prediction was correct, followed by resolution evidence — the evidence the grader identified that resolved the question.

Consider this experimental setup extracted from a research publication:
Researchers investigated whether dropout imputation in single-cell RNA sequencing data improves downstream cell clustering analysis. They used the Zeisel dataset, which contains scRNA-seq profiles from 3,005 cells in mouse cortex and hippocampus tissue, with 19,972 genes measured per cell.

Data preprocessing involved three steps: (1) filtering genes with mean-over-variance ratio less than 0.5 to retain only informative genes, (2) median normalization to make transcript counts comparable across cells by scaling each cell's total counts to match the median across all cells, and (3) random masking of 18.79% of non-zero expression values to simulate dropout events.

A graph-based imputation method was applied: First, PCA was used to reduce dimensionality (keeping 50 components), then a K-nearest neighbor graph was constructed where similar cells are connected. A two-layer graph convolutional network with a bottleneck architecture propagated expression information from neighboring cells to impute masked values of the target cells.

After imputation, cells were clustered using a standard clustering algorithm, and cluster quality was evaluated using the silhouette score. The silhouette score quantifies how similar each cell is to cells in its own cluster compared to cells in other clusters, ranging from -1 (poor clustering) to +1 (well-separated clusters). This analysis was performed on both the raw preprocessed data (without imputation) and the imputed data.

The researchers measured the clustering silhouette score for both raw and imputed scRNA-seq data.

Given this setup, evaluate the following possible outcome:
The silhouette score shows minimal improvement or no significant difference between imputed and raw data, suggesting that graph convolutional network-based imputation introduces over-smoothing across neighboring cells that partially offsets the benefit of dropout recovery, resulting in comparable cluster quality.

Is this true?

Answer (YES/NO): NO